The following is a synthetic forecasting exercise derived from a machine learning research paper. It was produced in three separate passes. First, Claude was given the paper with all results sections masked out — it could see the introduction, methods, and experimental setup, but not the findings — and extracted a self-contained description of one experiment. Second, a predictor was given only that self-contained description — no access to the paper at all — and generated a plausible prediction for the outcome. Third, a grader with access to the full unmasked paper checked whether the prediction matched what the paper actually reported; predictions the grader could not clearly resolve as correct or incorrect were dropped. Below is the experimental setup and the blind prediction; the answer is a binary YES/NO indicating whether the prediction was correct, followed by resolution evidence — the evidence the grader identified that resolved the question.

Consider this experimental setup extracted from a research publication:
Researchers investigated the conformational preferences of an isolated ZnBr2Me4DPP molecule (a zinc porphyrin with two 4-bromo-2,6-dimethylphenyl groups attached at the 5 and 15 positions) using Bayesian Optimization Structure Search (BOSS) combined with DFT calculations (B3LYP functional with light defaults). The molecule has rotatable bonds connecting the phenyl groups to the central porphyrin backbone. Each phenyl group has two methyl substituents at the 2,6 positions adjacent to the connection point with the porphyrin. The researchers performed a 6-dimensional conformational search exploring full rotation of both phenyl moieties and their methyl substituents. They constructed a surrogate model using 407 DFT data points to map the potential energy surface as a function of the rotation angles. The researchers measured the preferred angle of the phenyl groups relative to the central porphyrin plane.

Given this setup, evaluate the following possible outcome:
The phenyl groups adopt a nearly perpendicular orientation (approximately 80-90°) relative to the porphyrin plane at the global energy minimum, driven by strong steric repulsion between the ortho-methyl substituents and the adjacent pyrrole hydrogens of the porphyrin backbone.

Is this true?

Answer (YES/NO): YES